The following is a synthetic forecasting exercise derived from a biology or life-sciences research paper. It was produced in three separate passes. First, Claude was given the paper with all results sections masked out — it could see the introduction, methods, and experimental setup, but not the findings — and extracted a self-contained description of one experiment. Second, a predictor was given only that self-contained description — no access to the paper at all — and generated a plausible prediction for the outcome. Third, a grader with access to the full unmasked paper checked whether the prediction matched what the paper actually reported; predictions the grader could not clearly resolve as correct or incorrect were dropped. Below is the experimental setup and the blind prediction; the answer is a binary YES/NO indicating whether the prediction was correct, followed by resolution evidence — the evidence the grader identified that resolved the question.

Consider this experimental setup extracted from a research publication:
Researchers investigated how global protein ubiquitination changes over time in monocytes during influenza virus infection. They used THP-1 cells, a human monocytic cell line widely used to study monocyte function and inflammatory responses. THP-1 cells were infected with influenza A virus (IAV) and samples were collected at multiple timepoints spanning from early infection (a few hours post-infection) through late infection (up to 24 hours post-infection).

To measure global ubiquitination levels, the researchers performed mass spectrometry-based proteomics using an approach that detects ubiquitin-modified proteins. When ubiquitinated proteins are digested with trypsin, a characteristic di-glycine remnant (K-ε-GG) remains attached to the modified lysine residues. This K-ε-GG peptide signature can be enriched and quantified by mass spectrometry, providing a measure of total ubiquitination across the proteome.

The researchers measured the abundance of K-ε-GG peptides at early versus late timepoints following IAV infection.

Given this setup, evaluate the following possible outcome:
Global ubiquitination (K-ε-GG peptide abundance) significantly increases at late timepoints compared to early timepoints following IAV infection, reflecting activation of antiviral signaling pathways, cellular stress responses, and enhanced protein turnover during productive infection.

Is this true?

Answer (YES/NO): YES